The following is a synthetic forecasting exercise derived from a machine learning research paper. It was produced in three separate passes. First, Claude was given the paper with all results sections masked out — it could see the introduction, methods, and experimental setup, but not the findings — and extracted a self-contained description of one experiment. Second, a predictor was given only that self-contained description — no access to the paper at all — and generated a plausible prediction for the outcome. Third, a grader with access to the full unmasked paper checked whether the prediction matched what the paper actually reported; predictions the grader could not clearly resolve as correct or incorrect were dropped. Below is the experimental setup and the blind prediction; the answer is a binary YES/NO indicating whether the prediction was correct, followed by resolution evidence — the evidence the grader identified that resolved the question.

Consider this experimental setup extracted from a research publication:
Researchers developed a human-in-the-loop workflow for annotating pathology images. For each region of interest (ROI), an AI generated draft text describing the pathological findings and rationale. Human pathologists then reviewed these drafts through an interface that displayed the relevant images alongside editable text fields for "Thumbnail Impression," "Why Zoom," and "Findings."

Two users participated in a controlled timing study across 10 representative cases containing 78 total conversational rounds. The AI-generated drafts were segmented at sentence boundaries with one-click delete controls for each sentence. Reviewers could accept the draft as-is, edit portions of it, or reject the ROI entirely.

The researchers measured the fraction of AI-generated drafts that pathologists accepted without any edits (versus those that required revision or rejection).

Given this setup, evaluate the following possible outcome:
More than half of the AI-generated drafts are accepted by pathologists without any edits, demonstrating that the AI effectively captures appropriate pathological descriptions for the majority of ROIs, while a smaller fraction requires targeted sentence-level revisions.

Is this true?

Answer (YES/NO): YES